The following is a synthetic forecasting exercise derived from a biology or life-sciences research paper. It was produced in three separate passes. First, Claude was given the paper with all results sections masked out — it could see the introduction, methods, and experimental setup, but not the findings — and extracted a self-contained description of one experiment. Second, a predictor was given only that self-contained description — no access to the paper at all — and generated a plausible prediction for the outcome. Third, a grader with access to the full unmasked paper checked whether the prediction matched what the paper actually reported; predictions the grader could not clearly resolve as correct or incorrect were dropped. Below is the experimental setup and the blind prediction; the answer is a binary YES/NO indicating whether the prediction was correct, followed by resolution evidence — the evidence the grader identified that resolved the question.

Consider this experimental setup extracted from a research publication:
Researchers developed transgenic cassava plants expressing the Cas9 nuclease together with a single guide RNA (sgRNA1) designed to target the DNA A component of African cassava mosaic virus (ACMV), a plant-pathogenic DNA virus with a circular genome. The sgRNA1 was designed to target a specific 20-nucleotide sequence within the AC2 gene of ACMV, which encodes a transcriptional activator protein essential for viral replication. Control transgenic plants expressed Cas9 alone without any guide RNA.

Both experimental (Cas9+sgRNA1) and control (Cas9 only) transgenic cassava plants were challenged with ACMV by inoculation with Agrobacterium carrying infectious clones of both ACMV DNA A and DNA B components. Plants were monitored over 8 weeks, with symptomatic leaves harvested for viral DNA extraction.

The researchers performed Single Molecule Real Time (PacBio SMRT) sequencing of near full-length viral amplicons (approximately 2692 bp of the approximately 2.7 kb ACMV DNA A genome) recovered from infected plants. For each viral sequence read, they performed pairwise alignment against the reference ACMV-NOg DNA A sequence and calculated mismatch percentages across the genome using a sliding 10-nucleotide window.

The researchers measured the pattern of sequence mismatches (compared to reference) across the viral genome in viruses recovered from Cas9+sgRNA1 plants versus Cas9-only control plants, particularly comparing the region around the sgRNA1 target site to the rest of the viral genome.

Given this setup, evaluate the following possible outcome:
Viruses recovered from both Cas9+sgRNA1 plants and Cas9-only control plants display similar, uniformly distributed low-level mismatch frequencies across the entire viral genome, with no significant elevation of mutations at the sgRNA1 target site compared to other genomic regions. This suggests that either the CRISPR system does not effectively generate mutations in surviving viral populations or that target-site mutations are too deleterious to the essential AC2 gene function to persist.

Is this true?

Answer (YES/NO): NO